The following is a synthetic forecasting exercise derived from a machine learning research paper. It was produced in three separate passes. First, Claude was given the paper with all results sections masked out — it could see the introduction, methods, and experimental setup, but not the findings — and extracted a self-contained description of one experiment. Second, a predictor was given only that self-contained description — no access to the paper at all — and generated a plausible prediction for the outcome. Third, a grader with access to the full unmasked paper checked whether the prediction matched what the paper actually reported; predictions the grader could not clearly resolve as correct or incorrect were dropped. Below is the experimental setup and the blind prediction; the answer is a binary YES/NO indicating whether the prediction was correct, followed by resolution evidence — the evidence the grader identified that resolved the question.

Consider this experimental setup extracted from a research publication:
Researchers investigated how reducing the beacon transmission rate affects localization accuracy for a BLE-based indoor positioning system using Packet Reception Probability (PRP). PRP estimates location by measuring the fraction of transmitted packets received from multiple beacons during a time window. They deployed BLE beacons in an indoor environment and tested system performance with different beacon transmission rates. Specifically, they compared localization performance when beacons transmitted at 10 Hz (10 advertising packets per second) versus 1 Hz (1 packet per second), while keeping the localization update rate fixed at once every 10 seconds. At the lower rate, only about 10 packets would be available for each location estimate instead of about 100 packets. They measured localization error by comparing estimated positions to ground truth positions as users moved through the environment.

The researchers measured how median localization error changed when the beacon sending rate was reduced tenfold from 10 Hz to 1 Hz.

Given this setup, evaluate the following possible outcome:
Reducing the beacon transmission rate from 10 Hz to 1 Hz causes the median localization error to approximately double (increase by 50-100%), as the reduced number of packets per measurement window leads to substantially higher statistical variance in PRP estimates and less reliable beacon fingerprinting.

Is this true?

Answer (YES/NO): NO